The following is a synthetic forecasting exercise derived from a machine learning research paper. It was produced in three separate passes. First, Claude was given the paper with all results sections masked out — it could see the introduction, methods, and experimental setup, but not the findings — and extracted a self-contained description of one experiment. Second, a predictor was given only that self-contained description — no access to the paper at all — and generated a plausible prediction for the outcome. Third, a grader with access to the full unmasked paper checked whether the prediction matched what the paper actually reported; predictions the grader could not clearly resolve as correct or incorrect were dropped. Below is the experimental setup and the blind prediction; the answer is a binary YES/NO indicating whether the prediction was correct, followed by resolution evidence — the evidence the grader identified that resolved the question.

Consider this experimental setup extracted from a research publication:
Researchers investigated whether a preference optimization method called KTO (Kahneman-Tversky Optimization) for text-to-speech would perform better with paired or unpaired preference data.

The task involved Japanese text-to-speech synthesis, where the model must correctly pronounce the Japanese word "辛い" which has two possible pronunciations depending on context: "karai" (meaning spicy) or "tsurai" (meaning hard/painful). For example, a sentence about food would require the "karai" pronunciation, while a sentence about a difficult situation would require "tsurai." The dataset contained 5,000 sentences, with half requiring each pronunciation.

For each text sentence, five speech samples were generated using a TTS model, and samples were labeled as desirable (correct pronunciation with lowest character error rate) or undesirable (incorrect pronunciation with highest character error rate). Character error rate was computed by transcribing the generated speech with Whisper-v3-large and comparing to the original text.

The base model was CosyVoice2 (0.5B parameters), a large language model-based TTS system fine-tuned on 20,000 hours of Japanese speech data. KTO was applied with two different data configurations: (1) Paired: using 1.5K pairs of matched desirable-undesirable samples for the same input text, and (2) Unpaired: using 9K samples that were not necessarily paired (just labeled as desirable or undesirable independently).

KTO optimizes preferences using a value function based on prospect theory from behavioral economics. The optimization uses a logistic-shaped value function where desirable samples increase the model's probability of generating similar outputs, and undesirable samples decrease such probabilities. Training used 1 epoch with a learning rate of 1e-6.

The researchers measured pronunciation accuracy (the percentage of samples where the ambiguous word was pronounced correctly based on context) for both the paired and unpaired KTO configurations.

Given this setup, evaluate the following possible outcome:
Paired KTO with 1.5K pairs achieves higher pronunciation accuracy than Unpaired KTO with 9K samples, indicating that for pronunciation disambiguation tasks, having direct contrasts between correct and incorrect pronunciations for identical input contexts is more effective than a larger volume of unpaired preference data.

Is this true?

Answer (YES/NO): NO